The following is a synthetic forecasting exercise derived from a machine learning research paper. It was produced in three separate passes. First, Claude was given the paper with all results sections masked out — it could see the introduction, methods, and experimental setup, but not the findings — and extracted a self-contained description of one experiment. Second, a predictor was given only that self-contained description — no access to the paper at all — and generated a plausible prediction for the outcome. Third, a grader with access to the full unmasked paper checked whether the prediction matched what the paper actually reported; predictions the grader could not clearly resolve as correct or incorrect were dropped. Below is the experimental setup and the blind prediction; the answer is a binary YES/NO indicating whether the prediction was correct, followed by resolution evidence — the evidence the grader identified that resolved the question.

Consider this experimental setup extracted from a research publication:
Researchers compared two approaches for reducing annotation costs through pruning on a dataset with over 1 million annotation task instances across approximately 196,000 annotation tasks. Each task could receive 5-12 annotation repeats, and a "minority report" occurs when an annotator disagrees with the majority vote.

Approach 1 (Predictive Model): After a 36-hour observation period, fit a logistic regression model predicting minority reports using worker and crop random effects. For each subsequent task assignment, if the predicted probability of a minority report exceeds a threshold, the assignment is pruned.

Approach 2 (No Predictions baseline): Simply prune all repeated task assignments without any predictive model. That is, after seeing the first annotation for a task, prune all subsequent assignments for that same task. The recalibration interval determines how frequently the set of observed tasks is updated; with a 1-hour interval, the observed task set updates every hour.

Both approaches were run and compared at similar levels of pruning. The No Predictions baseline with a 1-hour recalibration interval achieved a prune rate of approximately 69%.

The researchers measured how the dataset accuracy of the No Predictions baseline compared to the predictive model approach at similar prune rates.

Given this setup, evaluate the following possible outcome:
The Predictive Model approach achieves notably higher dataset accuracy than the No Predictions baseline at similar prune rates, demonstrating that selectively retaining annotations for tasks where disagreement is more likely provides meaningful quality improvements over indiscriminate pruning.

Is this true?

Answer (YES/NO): NO